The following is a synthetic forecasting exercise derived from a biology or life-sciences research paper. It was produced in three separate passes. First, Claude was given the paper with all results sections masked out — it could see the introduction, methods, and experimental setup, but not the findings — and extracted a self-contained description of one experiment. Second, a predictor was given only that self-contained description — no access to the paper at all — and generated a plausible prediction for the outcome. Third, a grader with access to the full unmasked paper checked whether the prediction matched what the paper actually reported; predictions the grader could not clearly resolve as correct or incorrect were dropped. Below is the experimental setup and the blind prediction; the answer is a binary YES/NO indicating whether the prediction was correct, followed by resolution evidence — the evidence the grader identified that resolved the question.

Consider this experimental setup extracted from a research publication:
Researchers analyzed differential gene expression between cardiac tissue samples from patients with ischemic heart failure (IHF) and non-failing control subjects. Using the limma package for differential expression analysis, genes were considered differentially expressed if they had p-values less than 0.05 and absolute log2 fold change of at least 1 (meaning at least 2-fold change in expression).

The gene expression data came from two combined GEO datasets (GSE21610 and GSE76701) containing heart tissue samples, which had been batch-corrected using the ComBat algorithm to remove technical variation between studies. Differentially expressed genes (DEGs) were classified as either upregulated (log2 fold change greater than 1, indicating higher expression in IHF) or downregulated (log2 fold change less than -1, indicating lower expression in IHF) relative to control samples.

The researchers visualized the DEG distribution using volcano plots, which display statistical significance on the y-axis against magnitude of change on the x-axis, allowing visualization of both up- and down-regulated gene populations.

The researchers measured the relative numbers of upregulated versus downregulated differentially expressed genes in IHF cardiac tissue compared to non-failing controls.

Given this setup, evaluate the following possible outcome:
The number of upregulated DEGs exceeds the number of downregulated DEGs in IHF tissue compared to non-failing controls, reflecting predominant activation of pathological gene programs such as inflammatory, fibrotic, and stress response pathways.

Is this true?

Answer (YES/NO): YES